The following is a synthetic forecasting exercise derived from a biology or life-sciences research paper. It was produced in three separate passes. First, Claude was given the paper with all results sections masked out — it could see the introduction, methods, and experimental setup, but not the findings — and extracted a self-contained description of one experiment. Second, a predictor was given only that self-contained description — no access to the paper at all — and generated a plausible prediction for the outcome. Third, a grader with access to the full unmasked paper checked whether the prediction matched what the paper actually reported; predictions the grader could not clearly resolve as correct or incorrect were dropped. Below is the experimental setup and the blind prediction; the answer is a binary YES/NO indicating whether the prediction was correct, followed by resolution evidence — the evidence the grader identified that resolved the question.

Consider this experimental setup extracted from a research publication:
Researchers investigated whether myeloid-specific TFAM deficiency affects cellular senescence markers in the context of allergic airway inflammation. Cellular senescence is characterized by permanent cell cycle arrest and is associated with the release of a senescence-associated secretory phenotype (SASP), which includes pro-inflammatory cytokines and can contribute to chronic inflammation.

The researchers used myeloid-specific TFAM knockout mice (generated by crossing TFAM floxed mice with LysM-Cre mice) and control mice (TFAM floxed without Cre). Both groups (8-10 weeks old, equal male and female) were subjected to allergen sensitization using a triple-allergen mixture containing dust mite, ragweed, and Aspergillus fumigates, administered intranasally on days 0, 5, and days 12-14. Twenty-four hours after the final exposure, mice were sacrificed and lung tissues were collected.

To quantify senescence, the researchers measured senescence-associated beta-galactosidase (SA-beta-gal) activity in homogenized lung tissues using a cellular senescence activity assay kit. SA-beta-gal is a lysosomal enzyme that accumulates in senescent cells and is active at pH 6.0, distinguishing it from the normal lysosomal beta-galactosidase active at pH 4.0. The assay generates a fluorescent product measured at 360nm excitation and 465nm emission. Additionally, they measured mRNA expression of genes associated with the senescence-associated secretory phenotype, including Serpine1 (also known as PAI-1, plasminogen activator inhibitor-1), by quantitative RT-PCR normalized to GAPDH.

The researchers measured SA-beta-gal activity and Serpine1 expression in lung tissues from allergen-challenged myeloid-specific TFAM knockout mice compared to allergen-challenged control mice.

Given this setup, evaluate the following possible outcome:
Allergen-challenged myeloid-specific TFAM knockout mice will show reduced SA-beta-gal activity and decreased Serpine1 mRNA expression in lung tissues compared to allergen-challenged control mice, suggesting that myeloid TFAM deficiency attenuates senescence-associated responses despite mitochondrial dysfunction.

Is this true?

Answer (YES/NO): NO